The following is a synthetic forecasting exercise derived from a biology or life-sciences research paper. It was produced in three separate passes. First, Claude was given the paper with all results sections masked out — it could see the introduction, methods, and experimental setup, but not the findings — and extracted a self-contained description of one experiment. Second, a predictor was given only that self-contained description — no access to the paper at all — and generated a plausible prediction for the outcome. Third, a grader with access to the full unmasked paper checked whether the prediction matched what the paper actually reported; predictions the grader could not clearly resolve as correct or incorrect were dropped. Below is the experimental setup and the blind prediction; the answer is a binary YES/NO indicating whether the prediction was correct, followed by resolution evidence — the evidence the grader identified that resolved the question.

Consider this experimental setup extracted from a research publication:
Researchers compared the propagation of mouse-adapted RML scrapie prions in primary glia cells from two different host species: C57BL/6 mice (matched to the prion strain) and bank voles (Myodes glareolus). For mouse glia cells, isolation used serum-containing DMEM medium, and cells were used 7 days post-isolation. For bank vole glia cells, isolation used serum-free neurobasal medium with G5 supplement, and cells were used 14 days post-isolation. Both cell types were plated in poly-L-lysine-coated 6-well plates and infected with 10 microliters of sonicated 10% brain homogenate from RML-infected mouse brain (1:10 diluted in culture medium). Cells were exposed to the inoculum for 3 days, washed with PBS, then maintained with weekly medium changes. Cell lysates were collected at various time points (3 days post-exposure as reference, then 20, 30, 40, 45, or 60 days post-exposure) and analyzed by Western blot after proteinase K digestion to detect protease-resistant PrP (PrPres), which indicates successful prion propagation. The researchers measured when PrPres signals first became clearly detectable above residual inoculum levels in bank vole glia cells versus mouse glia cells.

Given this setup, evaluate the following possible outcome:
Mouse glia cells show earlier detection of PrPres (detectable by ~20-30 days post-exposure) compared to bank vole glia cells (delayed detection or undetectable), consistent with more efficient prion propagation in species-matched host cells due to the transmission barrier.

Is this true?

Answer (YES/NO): NO